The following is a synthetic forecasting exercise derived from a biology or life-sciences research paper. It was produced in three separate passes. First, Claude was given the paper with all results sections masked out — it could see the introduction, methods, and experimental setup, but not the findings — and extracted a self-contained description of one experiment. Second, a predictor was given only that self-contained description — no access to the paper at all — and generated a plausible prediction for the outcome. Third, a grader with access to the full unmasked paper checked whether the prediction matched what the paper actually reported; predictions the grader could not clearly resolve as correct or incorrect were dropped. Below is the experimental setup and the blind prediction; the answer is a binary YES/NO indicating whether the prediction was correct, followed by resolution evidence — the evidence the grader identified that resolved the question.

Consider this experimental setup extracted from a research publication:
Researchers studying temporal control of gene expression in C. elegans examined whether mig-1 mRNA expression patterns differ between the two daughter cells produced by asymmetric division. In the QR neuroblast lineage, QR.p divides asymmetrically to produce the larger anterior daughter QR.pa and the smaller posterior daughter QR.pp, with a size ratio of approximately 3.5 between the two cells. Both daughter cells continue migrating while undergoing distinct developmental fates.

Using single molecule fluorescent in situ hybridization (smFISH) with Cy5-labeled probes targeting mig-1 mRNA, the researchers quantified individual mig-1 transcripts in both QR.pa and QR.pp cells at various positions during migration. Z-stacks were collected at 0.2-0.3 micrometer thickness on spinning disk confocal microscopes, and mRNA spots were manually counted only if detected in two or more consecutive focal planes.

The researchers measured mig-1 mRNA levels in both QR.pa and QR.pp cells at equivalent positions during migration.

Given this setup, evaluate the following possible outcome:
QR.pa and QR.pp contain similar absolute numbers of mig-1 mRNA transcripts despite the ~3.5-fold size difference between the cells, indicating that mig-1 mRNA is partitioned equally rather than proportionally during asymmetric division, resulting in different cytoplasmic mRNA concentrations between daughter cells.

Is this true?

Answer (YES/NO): NO